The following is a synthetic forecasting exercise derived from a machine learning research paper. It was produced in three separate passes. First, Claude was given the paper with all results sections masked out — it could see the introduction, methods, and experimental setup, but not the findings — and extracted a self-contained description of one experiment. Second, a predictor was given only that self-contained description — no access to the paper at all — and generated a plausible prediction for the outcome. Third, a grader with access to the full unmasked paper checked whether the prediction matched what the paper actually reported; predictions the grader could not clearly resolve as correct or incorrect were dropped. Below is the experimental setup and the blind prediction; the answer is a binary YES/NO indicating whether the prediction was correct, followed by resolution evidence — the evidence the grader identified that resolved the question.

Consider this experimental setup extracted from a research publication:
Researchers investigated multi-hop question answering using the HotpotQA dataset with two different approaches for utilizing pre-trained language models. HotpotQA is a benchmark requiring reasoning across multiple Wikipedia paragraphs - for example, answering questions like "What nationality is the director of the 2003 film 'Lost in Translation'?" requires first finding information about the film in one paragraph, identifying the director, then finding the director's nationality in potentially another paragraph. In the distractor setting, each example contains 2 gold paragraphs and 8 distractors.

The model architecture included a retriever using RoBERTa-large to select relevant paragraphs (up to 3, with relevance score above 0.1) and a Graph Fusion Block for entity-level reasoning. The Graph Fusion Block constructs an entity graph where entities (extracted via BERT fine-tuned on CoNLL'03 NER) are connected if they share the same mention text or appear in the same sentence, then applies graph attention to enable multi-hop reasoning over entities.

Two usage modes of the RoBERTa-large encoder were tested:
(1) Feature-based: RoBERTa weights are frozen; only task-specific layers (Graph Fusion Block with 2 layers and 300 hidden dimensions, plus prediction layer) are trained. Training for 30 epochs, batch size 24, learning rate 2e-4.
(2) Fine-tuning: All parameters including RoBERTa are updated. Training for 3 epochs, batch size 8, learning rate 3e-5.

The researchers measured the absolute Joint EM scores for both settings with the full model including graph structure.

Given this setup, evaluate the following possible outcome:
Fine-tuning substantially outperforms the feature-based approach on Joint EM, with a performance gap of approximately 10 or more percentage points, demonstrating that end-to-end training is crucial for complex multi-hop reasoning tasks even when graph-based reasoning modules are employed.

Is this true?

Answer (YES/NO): NO